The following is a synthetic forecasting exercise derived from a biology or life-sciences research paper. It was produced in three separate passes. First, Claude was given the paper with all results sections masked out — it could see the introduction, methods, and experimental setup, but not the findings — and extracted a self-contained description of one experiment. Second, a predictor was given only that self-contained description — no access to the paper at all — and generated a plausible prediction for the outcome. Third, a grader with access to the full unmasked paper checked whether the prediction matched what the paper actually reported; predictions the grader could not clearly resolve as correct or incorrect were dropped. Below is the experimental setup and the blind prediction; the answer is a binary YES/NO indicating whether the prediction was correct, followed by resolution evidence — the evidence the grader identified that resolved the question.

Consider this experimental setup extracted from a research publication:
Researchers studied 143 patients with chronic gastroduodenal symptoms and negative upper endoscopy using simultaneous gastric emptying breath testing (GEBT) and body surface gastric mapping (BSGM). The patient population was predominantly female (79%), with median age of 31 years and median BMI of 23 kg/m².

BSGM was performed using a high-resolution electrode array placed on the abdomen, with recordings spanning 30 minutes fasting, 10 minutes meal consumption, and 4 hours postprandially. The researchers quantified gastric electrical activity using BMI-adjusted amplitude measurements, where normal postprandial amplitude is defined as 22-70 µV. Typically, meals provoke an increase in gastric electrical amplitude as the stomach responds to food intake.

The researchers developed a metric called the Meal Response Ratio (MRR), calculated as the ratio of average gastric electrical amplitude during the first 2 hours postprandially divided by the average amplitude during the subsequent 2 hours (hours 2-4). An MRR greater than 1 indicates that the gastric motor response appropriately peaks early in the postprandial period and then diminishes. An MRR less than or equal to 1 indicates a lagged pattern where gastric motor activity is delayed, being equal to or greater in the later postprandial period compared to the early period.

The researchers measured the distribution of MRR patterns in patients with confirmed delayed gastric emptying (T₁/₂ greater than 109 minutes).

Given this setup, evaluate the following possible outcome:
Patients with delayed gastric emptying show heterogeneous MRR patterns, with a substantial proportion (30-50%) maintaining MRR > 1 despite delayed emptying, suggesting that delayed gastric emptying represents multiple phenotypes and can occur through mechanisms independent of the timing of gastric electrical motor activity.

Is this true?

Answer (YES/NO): YES